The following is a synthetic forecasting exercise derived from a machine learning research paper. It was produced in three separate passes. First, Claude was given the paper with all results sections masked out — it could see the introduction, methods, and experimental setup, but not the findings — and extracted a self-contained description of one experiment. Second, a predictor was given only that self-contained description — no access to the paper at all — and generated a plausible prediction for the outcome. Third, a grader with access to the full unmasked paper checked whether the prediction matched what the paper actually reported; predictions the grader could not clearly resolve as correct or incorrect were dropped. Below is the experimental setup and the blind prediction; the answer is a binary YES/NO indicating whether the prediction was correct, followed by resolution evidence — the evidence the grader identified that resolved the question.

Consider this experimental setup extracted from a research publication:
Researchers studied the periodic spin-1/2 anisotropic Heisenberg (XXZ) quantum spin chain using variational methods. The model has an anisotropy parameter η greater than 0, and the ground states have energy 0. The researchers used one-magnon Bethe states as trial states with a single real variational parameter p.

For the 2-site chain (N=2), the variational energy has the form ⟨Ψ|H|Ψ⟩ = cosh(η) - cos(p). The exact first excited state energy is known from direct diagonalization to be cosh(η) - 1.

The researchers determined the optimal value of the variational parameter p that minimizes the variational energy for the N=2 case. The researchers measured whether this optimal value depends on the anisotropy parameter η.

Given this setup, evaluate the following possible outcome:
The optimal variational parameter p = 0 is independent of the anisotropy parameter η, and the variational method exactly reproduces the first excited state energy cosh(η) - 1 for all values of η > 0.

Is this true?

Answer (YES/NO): YES